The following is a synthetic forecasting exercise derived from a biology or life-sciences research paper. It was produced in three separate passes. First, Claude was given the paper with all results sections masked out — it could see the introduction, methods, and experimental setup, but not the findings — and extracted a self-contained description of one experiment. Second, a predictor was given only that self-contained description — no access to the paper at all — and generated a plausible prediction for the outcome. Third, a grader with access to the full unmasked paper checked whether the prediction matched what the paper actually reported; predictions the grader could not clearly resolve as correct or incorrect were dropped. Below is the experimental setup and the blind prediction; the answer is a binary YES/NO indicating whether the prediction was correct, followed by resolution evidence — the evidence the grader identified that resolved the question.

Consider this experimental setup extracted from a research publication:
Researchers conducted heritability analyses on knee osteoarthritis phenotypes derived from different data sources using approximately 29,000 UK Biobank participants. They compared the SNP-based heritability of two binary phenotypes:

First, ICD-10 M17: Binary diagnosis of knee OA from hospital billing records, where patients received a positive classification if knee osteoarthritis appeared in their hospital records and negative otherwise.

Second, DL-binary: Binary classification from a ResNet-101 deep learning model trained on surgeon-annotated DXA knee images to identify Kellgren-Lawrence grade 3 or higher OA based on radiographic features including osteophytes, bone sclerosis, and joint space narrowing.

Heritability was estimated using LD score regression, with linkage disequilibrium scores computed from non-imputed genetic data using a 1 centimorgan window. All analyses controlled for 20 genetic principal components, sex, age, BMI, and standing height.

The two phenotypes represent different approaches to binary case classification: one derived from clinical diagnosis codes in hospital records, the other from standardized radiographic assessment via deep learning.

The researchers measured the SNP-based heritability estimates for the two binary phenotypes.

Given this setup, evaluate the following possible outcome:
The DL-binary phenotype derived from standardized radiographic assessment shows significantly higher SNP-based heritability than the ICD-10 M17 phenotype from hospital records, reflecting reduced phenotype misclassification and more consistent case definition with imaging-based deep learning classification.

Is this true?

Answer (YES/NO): NO